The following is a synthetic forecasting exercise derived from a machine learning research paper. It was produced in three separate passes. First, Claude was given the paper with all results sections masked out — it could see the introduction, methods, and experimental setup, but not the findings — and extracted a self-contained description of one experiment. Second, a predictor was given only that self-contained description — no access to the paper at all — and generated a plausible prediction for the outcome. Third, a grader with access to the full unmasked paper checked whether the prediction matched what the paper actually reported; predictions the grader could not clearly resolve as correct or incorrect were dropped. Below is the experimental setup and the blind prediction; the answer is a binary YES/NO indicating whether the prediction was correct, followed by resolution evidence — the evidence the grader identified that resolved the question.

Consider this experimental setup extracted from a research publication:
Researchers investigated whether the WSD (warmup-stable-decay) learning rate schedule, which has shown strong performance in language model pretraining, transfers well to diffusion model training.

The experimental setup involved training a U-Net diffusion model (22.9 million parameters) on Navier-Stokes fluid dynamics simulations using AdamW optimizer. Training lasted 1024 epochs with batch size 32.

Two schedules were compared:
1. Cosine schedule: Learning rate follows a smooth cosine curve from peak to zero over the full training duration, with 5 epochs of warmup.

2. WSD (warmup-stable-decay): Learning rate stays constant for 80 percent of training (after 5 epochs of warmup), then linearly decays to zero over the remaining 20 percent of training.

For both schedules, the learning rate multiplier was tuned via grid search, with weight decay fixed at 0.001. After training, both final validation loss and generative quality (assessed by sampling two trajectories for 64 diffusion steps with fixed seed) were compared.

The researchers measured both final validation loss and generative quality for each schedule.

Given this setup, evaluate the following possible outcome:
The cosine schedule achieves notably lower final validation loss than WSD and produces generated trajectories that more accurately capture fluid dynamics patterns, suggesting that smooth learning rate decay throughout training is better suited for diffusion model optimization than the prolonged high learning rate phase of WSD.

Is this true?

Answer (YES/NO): NO